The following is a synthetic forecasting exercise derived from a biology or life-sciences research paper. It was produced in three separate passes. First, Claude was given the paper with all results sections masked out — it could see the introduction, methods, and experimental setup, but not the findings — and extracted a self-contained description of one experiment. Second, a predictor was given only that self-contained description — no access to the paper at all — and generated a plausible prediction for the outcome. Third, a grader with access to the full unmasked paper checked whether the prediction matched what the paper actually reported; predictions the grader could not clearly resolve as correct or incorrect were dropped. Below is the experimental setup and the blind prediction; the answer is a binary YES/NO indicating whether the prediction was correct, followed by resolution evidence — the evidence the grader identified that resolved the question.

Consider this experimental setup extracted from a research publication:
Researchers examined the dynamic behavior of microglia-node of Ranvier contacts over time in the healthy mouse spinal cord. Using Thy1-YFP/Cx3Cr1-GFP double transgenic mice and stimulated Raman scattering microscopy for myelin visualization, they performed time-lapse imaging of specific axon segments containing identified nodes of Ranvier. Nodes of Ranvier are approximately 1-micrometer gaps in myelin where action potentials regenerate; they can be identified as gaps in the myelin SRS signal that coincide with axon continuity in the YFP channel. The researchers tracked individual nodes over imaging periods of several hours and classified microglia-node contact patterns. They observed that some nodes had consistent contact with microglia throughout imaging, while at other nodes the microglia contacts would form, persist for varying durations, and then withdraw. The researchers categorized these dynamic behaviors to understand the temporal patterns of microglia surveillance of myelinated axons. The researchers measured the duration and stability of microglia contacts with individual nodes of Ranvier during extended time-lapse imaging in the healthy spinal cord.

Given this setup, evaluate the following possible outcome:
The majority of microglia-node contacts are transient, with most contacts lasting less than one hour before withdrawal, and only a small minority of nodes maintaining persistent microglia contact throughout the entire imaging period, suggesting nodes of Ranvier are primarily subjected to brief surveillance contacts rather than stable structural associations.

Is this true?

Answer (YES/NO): YES